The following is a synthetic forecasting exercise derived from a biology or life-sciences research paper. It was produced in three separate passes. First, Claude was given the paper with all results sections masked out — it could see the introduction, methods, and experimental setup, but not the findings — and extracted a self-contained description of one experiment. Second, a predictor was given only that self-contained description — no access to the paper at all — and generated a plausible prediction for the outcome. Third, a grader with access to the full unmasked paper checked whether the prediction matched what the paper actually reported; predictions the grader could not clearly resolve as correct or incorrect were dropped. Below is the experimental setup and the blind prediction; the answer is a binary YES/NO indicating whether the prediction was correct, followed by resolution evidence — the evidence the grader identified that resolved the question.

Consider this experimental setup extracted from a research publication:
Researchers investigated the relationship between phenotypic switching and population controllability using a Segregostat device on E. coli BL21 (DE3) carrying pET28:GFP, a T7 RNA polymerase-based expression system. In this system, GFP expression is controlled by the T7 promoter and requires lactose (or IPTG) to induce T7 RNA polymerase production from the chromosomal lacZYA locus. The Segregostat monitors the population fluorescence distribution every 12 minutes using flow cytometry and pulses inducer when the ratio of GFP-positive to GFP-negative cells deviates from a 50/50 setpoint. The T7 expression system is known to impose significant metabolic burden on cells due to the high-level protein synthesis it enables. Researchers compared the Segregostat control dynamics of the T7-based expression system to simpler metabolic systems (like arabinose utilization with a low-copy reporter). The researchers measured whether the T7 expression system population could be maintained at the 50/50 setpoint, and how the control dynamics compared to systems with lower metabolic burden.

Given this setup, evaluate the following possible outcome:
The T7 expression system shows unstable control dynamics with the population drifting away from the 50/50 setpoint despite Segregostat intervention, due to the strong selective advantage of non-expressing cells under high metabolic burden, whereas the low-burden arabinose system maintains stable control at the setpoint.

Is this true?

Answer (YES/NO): NO